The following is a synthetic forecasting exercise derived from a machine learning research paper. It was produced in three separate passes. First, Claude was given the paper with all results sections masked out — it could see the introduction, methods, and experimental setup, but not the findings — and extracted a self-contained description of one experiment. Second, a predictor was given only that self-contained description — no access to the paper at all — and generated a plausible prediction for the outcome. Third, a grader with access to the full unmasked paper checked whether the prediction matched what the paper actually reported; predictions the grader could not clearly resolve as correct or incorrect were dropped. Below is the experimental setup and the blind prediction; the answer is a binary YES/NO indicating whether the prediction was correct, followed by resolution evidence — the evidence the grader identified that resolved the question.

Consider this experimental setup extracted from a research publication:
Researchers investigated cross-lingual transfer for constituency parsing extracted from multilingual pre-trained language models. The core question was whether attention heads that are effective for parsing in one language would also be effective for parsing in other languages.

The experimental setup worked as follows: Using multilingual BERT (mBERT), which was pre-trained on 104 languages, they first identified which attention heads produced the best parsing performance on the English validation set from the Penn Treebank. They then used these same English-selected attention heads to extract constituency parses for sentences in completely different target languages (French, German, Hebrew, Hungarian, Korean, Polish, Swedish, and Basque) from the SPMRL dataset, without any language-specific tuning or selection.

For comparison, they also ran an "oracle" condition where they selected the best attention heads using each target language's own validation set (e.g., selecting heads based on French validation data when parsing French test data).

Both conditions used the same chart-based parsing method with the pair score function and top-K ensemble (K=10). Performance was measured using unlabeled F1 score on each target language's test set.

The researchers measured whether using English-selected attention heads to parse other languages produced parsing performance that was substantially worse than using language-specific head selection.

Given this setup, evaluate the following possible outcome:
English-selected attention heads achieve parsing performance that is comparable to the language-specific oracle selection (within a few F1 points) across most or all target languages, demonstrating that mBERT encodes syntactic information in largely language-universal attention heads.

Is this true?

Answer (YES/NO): YES